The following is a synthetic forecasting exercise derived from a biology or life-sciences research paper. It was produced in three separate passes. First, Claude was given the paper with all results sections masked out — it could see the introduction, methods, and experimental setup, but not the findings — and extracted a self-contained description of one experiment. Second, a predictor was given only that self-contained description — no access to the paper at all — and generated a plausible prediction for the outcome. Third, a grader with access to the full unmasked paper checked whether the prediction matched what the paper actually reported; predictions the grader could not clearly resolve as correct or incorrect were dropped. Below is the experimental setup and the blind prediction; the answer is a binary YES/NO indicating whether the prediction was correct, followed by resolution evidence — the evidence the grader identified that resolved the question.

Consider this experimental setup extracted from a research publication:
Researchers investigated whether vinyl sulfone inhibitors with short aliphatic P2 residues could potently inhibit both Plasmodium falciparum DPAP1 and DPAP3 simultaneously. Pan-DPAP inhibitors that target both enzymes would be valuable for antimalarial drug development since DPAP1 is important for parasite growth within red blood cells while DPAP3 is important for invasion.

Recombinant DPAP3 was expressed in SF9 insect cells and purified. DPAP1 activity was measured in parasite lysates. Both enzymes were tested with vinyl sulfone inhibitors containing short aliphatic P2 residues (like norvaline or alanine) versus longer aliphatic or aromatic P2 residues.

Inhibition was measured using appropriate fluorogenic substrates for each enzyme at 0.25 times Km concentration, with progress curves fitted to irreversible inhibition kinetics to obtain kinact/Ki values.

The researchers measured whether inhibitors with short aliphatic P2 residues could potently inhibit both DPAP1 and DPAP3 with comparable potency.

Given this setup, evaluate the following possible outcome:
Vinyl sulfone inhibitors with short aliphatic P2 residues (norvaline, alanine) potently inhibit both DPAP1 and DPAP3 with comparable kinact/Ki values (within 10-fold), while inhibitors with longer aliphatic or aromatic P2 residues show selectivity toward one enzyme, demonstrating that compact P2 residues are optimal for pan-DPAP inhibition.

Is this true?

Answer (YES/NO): NO